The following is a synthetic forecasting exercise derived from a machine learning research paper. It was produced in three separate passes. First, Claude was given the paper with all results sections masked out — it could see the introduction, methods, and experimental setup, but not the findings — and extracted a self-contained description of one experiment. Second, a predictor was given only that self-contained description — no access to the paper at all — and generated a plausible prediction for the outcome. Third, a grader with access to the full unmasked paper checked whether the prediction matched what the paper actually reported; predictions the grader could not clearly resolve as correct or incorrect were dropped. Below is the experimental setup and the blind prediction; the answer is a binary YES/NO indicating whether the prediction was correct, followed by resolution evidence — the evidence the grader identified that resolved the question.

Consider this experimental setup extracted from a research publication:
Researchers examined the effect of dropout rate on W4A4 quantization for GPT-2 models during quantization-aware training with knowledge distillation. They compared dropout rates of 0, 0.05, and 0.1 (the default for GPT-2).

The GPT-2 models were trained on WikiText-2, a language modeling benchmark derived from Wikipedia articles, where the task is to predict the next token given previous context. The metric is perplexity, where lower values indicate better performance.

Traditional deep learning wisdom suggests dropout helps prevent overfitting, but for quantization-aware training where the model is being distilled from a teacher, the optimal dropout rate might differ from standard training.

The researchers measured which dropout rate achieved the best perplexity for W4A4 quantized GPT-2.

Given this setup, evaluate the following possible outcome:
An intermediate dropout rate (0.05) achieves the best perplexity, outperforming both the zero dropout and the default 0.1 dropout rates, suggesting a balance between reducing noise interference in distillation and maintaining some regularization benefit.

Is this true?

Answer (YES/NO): YES